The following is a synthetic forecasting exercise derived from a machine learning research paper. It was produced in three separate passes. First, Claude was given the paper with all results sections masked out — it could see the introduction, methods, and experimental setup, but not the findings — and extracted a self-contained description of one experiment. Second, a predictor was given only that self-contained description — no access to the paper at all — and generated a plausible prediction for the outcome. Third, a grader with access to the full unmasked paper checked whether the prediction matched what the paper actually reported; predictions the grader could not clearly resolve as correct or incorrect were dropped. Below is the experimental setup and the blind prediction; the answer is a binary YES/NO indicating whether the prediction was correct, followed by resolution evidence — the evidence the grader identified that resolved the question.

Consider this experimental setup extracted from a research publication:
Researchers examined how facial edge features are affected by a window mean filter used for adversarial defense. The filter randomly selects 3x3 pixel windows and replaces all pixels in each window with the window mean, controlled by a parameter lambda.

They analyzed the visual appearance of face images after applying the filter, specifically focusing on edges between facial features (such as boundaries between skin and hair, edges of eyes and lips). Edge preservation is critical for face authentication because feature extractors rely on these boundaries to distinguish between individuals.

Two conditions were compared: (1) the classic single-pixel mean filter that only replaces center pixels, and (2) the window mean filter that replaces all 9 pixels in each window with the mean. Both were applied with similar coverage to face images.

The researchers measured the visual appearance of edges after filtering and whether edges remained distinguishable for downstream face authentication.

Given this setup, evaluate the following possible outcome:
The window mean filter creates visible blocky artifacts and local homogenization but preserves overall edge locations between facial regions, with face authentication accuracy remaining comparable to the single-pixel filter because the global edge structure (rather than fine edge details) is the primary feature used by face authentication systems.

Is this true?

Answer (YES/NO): NO